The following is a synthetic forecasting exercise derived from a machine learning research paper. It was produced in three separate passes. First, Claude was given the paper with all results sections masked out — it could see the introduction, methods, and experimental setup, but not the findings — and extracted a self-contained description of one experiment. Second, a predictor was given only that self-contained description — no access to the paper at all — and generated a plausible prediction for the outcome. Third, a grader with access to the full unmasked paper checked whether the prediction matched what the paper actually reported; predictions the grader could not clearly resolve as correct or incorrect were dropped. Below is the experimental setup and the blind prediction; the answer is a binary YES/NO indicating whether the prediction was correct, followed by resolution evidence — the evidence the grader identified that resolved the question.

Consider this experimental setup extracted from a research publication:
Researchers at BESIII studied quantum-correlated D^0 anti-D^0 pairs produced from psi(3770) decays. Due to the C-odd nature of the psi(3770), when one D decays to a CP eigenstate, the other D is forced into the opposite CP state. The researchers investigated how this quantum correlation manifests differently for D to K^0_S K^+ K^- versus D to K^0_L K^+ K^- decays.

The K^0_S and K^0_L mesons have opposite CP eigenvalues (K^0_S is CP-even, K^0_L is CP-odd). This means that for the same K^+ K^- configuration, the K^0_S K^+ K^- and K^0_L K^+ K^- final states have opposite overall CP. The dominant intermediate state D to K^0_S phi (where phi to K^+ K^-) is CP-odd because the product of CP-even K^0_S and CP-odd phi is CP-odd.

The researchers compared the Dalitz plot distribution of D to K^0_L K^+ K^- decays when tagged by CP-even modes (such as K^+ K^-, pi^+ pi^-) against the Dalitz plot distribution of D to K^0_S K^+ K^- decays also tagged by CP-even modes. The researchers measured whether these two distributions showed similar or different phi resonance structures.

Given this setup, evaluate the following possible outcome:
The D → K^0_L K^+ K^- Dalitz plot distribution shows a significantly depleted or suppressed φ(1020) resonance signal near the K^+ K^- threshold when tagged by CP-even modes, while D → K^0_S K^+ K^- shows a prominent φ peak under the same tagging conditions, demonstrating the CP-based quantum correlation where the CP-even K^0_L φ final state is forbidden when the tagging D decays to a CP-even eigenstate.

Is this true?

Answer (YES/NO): YES